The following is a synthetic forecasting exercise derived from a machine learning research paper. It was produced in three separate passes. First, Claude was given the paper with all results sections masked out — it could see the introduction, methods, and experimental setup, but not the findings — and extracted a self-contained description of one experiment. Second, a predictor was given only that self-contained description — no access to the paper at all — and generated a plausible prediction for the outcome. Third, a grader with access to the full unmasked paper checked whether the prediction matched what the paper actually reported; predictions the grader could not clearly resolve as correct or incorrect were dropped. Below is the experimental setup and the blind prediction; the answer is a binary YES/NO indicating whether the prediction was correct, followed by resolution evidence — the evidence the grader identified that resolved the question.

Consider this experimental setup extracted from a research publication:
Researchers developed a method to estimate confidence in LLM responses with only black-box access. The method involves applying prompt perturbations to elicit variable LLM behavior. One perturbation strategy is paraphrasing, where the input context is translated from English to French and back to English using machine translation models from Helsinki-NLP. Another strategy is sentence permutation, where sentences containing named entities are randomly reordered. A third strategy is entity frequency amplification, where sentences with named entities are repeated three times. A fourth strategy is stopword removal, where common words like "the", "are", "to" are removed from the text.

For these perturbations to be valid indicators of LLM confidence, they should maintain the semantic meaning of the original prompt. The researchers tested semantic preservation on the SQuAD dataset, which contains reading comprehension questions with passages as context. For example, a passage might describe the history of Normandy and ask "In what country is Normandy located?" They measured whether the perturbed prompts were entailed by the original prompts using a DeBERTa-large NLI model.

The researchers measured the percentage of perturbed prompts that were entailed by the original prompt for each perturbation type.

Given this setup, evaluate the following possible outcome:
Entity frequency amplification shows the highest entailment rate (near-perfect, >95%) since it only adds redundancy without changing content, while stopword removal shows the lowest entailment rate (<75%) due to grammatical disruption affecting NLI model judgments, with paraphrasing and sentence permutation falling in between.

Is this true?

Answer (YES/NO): NO